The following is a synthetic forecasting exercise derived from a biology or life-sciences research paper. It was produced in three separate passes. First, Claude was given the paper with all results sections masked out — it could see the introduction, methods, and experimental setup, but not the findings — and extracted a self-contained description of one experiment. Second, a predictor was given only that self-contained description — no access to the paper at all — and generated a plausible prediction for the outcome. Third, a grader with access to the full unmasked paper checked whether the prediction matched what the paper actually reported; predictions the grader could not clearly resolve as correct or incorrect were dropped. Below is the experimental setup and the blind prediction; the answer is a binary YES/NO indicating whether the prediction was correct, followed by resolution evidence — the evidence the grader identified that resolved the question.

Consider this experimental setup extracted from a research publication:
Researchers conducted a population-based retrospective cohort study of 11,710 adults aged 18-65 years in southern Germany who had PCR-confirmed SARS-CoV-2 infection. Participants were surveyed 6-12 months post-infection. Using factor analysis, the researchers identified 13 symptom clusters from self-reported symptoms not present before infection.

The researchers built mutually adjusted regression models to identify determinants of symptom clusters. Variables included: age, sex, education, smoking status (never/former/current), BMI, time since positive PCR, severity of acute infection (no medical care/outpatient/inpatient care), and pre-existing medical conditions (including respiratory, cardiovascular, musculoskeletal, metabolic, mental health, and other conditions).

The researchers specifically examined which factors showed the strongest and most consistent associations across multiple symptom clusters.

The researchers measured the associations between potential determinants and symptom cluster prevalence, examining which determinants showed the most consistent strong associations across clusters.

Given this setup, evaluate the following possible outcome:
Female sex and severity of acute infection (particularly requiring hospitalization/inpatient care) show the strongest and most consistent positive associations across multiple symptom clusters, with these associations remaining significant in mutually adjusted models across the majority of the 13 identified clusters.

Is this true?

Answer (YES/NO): YES